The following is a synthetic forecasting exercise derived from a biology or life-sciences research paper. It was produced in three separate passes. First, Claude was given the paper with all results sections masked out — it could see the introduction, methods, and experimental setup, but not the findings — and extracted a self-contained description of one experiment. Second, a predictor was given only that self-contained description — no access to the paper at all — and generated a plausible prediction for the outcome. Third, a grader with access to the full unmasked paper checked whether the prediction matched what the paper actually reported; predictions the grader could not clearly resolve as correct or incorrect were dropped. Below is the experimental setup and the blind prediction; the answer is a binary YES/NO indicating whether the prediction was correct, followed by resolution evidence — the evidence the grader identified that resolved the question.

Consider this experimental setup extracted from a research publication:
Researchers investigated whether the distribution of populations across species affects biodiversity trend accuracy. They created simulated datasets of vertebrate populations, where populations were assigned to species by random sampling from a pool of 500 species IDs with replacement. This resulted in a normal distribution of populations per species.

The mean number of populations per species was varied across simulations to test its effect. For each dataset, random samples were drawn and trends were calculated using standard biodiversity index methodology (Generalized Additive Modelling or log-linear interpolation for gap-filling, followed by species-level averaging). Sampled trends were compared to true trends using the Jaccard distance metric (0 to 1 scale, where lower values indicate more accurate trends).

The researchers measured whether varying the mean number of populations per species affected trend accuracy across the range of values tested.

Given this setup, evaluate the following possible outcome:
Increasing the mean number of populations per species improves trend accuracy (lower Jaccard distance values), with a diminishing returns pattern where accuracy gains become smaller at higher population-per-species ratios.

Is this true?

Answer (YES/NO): NO